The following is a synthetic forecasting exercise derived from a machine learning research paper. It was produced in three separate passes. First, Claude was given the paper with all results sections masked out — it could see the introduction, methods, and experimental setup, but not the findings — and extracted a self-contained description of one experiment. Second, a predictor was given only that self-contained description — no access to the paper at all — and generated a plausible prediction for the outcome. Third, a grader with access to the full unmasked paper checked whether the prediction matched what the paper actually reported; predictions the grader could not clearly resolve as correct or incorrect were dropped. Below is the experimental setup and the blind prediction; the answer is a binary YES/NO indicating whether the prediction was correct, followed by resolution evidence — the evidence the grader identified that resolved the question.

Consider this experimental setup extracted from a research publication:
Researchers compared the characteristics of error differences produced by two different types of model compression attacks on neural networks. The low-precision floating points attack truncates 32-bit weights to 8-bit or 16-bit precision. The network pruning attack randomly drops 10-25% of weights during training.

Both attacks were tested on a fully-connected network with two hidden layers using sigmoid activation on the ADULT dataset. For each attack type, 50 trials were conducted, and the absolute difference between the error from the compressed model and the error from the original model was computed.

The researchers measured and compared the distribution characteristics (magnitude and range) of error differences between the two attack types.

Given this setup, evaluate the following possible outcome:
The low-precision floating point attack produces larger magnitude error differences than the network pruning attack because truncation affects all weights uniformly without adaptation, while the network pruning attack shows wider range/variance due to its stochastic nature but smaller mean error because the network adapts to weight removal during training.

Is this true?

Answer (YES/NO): NO